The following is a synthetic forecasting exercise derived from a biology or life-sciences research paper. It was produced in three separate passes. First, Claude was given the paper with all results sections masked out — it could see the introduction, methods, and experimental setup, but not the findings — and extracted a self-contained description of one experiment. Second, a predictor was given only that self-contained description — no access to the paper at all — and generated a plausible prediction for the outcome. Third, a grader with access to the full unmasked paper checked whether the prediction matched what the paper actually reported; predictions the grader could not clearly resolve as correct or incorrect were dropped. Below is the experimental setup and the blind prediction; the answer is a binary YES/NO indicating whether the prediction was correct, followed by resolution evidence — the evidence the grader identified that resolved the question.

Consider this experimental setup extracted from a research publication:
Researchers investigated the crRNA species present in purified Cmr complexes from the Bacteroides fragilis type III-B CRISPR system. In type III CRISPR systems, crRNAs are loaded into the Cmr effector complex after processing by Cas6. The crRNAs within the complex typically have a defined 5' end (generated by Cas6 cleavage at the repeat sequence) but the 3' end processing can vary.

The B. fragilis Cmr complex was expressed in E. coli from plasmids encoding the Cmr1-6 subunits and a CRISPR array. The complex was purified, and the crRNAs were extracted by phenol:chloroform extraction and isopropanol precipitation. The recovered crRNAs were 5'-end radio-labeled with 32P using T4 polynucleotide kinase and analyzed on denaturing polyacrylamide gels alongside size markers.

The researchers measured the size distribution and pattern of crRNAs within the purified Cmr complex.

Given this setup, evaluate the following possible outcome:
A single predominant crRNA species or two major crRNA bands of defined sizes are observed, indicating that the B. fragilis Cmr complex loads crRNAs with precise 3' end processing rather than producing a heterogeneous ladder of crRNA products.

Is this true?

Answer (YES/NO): NO